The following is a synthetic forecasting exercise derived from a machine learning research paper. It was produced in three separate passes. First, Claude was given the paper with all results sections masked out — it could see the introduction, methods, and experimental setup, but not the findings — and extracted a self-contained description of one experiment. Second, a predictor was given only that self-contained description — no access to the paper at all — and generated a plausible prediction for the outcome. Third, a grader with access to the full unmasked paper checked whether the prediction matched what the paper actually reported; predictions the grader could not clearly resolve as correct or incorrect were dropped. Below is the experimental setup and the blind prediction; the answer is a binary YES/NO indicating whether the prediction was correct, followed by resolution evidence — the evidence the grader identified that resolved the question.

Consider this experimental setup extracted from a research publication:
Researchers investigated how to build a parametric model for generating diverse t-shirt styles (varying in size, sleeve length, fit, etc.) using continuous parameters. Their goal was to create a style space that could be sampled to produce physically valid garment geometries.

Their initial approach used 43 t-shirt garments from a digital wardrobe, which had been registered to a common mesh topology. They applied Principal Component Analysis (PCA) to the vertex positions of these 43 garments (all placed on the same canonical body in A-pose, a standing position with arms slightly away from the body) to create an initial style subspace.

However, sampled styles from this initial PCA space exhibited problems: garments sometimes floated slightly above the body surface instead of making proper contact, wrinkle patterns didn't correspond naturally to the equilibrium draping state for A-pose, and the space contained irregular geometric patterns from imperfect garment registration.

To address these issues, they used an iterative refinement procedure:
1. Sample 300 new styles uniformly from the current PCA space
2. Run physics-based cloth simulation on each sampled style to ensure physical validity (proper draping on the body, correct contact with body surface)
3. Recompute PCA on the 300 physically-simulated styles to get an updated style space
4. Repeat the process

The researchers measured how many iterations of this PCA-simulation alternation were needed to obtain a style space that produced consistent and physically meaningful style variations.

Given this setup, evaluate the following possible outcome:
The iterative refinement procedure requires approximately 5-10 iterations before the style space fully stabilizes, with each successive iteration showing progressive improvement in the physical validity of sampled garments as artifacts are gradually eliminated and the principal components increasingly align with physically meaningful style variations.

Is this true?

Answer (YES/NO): NO